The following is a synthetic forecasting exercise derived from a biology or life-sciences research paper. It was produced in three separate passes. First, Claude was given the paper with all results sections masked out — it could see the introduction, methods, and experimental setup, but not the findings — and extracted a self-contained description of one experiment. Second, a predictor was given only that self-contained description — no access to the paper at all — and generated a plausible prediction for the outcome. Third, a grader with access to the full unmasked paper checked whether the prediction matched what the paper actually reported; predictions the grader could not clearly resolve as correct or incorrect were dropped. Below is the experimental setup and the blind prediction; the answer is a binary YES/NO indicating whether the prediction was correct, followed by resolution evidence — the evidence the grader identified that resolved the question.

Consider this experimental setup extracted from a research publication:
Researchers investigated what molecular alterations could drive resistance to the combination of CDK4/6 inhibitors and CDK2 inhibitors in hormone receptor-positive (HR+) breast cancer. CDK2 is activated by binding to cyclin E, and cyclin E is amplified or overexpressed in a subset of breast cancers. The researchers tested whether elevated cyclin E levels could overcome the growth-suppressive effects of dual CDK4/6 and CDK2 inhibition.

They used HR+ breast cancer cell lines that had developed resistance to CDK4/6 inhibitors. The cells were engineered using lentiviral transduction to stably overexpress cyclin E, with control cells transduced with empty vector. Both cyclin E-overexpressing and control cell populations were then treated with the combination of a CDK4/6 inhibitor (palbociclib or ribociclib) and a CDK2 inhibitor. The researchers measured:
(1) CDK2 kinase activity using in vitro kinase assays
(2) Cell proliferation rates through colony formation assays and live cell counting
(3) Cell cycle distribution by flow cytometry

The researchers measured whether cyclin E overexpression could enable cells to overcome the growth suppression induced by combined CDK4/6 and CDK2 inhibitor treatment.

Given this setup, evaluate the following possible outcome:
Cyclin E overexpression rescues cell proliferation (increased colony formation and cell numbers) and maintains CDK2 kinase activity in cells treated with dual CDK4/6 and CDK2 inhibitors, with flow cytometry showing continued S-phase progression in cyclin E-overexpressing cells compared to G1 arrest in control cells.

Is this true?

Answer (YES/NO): YES